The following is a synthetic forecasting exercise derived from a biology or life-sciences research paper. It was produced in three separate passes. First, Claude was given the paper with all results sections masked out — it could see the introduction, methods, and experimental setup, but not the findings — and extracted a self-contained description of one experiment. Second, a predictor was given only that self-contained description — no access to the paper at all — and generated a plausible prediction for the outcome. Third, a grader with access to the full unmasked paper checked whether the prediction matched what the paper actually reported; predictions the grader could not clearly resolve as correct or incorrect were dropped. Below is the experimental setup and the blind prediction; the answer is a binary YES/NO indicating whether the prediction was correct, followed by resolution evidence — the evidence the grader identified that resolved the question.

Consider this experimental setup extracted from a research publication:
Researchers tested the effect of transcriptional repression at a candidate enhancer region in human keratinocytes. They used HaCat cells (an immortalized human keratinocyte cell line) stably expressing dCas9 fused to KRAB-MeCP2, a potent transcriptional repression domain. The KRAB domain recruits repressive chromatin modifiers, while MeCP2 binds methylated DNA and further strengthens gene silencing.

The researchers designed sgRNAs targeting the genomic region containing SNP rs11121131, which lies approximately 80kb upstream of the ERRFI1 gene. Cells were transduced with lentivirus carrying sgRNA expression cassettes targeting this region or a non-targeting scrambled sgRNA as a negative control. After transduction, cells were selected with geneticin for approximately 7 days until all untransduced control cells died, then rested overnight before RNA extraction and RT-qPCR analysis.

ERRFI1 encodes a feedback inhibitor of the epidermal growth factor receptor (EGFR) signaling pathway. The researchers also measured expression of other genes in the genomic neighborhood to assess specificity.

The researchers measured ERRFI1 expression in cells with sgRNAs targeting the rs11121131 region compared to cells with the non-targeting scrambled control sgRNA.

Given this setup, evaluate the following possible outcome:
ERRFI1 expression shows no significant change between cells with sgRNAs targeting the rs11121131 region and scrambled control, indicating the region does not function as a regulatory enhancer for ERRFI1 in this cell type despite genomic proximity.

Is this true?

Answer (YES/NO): NO